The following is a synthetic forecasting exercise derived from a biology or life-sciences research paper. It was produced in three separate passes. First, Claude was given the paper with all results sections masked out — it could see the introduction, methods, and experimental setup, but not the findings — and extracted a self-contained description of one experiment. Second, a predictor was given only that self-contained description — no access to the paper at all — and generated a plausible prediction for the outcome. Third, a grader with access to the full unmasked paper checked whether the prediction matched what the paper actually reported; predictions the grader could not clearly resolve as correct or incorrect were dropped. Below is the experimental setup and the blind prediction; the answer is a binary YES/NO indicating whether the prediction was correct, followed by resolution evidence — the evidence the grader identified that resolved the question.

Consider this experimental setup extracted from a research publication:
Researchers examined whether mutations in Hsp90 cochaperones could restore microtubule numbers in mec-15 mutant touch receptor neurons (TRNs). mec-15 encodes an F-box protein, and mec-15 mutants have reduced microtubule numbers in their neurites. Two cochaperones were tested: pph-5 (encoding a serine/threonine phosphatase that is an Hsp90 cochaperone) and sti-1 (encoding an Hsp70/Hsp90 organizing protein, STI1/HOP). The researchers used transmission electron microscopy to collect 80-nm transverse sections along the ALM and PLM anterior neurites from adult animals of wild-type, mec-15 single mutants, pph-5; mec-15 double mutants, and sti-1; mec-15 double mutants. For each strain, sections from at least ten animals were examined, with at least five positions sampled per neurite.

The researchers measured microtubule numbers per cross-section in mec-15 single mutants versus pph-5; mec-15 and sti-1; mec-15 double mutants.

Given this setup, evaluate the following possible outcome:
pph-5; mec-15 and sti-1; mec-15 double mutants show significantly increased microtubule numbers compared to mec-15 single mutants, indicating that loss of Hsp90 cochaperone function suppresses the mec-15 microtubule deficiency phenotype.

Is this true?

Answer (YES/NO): YES